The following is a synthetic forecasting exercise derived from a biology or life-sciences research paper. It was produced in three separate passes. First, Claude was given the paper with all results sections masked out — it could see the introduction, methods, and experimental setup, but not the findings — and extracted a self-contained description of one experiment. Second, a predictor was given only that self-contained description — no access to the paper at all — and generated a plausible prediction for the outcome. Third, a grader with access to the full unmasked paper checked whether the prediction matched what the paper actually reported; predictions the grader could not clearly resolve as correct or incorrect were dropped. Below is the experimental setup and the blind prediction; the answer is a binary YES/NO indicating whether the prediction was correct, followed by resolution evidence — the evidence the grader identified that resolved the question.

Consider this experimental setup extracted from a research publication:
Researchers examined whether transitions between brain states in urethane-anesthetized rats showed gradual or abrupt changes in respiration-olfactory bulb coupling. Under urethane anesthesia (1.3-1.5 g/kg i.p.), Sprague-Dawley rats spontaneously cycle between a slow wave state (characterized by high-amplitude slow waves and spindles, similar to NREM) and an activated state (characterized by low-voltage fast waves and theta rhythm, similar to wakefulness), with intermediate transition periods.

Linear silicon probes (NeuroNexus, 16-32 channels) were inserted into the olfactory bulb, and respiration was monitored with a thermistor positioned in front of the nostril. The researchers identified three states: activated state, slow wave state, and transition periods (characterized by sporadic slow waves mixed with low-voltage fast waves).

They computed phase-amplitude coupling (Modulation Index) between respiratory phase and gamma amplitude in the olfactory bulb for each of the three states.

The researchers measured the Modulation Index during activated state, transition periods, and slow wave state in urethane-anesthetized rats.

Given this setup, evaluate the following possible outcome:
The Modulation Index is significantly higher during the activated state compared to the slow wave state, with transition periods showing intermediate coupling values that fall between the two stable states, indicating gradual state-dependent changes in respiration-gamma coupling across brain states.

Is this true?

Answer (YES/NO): YES